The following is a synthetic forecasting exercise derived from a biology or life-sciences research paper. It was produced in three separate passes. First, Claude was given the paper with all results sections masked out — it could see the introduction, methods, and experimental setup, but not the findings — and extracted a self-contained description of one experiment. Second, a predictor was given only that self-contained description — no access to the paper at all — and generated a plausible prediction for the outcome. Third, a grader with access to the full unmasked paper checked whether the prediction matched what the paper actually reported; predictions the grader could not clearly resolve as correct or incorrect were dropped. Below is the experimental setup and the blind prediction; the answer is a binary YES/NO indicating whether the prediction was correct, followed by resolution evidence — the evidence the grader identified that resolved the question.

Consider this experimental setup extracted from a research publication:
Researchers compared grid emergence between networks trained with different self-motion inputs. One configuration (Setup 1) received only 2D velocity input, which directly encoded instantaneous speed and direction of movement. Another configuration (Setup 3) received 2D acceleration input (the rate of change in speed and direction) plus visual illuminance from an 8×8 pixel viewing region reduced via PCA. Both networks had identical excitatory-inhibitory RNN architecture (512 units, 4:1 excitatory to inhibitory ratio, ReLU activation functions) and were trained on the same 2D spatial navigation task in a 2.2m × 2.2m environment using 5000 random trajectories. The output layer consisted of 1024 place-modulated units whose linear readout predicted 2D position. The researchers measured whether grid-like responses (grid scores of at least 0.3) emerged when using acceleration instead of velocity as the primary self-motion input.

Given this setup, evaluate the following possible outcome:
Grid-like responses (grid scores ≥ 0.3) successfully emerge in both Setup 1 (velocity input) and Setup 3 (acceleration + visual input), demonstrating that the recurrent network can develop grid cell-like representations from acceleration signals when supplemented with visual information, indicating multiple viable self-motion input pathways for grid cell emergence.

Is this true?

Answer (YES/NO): YES